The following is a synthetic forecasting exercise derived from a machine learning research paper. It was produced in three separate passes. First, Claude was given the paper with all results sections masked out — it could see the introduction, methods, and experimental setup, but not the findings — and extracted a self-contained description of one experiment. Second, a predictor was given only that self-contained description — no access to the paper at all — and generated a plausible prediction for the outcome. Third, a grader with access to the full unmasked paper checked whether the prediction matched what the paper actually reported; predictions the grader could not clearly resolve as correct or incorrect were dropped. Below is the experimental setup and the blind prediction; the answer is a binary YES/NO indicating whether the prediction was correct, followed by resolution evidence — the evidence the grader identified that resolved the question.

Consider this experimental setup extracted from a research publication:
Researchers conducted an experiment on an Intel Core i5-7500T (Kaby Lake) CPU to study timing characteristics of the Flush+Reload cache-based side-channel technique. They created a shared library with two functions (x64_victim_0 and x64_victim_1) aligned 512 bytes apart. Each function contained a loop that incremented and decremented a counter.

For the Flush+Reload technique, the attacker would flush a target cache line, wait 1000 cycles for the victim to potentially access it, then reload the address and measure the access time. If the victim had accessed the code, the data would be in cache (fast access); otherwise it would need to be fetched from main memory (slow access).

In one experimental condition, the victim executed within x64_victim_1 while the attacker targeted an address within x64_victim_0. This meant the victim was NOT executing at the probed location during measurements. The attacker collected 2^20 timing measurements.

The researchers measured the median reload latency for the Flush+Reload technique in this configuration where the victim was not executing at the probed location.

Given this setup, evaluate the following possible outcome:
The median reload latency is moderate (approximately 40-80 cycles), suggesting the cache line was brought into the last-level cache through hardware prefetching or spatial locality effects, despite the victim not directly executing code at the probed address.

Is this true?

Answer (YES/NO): NO